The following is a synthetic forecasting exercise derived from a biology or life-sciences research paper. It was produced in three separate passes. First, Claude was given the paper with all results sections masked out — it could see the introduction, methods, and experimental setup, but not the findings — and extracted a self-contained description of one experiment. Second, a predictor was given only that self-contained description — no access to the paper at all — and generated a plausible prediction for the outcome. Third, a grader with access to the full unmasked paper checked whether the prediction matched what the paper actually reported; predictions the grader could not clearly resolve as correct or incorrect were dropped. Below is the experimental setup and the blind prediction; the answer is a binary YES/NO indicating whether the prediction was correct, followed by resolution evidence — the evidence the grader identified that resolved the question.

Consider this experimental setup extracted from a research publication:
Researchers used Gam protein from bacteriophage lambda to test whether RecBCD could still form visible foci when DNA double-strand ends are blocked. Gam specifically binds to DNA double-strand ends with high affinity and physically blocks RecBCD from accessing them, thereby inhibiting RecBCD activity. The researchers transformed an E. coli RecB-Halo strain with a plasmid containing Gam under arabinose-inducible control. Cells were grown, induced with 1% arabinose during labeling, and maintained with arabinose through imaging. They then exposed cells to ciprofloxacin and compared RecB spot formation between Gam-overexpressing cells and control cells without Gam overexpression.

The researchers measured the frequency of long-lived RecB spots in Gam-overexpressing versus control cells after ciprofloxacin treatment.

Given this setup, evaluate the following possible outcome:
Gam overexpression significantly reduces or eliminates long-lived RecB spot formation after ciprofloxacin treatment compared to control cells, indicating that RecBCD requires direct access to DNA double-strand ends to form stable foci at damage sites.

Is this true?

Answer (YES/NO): YES